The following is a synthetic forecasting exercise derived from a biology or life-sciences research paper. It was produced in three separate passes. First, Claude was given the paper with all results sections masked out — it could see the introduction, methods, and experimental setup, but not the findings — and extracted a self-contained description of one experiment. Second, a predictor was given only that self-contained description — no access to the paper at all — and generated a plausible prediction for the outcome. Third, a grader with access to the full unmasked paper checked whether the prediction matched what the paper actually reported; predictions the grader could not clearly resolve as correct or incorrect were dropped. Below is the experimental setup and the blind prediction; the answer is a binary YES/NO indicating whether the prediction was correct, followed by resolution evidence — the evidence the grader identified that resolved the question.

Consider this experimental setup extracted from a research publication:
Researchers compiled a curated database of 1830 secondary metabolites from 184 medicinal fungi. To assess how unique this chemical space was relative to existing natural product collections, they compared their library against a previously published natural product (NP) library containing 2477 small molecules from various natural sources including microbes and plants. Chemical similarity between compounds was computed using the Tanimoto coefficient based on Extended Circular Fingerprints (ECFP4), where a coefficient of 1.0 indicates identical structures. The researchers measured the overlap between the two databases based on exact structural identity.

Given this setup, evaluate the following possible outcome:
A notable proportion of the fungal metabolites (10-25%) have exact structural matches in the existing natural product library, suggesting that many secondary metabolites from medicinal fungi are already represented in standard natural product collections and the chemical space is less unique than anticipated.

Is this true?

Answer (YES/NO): NO